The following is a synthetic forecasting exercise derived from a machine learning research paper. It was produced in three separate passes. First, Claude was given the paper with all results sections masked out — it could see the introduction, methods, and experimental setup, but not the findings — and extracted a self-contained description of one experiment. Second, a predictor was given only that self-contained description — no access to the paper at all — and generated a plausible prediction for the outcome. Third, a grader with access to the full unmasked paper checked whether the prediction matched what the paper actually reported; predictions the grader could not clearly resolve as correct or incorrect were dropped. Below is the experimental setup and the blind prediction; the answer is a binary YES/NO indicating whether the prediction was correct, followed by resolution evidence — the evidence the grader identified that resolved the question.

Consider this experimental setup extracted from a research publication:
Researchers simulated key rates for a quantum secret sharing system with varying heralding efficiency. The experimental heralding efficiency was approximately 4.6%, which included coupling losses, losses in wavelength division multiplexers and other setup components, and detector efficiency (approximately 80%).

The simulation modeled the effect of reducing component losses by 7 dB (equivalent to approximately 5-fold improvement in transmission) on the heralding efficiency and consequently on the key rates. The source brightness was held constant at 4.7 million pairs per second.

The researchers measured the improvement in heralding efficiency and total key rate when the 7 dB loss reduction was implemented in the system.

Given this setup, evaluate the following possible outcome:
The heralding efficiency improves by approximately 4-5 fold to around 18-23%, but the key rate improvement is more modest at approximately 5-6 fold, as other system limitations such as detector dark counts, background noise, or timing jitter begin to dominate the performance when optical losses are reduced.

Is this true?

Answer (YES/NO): NO